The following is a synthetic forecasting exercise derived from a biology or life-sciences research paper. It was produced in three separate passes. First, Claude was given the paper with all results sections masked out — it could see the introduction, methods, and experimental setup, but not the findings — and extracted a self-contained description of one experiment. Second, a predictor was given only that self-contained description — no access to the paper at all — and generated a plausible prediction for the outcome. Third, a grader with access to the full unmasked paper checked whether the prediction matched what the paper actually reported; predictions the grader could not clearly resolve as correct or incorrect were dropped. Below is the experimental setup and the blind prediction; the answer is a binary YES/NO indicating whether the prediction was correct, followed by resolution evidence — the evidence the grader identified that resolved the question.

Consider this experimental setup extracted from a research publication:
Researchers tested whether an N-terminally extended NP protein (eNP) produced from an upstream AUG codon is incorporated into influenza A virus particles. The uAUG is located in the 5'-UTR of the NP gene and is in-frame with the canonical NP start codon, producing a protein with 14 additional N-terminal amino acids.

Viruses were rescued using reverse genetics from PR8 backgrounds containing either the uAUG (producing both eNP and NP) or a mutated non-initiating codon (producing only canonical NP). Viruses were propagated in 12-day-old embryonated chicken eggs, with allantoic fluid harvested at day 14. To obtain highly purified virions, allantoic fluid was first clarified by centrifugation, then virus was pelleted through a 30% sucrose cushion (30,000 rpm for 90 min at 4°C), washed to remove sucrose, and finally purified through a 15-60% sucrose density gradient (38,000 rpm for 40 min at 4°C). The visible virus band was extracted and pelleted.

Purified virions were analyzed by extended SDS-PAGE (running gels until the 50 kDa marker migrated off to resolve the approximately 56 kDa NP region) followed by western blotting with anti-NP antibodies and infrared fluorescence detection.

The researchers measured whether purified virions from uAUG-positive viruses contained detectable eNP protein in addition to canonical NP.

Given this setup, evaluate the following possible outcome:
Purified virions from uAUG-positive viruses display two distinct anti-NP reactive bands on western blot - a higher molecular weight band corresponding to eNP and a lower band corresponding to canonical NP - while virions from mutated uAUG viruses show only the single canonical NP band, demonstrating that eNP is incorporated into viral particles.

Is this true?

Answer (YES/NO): YES